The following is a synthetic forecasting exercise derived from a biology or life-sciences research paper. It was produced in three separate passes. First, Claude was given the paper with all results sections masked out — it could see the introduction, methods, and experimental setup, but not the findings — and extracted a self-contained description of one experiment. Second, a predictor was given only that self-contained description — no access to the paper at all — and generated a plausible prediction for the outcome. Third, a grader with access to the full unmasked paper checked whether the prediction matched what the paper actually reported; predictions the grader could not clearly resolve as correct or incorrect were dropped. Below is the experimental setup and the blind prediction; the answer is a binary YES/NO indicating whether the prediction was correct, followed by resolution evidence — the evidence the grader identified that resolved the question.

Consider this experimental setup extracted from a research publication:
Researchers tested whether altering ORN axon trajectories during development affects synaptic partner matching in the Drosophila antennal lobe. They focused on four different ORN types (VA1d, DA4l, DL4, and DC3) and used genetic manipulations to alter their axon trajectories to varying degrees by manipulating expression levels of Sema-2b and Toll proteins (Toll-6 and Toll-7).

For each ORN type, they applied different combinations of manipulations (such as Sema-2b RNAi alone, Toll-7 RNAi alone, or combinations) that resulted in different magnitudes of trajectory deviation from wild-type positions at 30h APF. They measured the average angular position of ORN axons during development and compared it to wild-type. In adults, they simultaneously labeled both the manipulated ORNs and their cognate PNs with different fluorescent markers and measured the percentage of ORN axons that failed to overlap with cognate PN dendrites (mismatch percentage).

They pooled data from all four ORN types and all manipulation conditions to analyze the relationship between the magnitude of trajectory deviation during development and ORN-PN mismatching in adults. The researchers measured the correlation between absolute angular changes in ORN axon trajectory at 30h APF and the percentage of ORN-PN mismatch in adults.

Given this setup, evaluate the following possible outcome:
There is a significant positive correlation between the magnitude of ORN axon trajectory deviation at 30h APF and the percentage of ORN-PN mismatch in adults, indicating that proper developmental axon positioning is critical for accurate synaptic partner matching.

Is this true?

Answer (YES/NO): YES